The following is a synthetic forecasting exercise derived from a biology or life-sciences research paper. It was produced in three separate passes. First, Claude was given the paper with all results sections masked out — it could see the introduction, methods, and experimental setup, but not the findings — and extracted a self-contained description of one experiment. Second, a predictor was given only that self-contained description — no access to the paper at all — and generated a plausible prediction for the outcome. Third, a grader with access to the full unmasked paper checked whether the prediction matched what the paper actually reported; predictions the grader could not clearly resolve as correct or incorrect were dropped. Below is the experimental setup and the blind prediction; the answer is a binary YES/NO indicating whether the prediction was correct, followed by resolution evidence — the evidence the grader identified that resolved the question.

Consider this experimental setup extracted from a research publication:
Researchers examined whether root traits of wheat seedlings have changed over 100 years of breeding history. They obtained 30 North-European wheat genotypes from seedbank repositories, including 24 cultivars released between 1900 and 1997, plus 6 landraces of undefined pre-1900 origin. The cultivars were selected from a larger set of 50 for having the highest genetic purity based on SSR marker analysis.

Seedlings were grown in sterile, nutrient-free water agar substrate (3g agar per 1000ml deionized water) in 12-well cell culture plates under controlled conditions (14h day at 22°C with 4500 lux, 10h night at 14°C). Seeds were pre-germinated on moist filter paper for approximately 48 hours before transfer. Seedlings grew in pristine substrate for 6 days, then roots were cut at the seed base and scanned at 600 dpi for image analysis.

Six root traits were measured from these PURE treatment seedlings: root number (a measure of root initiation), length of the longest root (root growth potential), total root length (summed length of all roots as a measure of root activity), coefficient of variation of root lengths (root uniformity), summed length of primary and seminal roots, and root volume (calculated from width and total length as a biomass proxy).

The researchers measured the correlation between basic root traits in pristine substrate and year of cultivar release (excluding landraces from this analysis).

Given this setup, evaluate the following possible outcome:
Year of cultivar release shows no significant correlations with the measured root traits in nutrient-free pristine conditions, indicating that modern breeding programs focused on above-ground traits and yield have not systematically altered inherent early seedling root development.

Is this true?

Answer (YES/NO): NO